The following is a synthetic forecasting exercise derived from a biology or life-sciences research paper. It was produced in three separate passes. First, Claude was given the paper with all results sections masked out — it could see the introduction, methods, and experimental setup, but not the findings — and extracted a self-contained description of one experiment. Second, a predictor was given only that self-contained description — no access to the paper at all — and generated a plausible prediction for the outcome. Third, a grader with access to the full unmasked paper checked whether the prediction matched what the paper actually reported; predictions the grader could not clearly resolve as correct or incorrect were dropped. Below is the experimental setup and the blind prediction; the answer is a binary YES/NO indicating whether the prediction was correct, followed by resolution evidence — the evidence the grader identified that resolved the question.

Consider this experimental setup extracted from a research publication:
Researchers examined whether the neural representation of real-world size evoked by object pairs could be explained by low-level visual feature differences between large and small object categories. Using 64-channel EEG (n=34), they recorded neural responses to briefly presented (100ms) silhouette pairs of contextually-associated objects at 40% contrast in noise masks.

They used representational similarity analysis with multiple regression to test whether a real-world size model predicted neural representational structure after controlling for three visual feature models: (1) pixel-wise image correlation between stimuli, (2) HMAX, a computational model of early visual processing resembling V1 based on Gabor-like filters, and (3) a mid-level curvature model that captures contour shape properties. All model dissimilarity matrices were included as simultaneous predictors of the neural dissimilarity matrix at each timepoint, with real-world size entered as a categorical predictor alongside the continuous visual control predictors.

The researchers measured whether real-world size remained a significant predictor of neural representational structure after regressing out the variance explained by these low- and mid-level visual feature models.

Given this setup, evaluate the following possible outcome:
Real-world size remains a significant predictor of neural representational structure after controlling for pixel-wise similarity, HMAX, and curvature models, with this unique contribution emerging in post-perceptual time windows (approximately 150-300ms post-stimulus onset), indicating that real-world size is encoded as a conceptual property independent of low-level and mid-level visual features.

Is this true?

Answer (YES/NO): YES